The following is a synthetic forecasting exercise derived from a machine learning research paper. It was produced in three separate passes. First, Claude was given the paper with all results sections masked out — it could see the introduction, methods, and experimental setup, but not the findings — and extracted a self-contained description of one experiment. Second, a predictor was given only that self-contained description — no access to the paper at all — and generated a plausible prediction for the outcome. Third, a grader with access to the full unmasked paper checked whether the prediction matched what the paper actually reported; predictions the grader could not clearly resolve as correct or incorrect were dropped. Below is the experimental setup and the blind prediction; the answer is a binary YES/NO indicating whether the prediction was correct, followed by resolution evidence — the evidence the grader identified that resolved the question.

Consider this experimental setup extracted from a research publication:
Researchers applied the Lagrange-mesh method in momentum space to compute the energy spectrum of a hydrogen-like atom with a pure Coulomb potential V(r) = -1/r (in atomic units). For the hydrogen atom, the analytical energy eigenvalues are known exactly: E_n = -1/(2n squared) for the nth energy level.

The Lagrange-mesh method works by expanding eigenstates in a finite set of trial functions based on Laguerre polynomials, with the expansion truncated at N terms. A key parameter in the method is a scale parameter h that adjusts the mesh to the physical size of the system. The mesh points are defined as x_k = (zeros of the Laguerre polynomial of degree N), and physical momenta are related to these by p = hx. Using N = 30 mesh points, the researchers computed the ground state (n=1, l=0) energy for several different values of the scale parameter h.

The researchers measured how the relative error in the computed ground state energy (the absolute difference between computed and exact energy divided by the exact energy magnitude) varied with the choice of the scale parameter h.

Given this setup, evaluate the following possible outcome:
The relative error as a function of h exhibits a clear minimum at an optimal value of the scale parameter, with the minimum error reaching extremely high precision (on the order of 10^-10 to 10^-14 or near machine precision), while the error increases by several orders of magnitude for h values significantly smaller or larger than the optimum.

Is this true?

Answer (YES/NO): NO